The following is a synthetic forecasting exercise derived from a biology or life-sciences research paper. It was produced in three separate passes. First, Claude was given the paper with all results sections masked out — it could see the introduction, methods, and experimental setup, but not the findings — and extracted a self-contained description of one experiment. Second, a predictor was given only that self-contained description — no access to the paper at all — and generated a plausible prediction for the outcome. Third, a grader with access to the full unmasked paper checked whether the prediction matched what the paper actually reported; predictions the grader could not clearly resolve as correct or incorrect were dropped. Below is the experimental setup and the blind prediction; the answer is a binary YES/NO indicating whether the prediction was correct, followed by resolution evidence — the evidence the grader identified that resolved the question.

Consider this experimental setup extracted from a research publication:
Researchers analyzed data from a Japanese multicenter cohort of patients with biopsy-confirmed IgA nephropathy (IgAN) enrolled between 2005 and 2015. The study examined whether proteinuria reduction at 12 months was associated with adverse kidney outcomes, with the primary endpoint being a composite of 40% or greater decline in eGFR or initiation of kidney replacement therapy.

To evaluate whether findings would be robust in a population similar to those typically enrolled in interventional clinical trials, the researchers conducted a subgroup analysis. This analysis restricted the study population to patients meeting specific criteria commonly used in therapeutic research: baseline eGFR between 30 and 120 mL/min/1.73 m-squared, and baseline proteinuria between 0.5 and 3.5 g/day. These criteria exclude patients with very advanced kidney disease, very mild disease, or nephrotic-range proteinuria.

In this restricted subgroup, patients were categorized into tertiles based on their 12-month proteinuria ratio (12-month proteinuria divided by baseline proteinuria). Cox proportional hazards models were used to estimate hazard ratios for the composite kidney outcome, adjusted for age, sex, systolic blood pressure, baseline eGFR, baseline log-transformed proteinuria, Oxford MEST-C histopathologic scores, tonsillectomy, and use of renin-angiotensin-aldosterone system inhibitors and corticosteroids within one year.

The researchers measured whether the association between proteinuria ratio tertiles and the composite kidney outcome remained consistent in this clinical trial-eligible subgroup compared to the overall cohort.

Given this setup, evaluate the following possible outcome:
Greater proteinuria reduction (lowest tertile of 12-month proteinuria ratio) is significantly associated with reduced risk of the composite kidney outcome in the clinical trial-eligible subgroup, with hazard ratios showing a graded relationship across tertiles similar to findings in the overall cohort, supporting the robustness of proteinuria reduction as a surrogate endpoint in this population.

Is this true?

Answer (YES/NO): YES